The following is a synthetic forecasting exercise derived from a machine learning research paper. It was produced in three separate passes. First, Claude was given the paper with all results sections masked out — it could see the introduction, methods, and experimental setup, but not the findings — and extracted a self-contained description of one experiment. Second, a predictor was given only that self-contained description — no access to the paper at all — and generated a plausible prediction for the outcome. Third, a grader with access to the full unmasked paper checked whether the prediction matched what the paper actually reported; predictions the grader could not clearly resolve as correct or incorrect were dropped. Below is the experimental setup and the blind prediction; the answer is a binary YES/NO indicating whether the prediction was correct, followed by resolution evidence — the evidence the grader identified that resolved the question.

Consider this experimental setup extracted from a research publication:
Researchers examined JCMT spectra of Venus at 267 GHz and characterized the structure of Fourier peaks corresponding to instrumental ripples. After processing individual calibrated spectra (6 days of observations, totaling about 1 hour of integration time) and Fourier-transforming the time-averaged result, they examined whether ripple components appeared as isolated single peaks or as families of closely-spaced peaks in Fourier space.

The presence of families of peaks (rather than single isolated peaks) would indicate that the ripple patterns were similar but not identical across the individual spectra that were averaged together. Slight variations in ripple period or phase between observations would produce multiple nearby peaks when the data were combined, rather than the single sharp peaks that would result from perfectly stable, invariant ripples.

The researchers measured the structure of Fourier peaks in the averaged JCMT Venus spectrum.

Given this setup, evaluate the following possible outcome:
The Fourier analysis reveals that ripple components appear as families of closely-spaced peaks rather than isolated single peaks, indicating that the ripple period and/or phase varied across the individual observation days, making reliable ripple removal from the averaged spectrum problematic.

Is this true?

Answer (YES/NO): YES